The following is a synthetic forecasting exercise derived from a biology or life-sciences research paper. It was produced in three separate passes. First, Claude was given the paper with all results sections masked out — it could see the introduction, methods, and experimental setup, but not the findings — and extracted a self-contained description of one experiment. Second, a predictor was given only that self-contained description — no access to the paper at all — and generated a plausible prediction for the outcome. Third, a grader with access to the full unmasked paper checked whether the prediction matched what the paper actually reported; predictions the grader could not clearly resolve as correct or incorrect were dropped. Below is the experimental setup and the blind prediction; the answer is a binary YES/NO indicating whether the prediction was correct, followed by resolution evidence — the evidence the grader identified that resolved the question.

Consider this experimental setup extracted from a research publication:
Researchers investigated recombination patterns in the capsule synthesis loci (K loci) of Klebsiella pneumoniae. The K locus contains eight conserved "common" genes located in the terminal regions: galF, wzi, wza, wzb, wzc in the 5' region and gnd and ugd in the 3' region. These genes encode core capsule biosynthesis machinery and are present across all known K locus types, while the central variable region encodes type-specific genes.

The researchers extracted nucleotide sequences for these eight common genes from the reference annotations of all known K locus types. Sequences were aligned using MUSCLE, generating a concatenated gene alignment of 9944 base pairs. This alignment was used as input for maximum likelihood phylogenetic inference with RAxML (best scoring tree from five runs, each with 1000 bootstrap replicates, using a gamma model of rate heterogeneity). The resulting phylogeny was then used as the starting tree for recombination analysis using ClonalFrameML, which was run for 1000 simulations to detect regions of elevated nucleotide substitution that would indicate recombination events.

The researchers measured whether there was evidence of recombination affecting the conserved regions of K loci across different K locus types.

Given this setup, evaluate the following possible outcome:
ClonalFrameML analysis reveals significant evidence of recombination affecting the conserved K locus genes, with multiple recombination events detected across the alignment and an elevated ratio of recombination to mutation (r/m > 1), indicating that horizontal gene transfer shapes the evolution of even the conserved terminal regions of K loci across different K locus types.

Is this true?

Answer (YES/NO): NO